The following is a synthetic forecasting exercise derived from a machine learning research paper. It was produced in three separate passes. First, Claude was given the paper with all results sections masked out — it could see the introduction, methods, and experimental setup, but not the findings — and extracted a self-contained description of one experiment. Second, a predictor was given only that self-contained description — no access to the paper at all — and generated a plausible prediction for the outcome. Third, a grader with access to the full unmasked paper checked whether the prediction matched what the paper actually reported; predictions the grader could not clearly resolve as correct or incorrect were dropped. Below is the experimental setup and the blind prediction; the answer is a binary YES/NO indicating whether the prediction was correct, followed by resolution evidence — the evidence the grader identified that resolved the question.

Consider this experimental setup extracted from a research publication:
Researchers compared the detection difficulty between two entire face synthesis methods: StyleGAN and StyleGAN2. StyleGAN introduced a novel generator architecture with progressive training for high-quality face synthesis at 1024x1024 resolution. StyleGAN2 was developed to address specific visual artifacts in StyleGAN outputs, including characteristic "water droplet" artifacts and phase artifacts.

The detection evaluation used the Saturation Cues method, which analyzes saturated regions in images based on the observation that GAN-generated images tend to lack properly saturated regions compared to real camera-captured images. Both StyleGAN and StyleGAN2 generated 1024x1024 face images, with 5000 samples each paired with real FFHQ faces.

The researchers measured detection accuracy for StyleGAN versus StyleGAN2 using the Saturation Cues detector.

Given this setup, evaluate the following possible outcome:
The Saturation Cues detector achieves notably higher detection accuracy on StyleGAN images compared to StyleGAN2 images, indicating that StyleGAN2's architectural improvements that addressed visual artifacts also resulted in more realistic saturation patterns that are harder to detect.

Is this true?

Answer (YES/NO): NO